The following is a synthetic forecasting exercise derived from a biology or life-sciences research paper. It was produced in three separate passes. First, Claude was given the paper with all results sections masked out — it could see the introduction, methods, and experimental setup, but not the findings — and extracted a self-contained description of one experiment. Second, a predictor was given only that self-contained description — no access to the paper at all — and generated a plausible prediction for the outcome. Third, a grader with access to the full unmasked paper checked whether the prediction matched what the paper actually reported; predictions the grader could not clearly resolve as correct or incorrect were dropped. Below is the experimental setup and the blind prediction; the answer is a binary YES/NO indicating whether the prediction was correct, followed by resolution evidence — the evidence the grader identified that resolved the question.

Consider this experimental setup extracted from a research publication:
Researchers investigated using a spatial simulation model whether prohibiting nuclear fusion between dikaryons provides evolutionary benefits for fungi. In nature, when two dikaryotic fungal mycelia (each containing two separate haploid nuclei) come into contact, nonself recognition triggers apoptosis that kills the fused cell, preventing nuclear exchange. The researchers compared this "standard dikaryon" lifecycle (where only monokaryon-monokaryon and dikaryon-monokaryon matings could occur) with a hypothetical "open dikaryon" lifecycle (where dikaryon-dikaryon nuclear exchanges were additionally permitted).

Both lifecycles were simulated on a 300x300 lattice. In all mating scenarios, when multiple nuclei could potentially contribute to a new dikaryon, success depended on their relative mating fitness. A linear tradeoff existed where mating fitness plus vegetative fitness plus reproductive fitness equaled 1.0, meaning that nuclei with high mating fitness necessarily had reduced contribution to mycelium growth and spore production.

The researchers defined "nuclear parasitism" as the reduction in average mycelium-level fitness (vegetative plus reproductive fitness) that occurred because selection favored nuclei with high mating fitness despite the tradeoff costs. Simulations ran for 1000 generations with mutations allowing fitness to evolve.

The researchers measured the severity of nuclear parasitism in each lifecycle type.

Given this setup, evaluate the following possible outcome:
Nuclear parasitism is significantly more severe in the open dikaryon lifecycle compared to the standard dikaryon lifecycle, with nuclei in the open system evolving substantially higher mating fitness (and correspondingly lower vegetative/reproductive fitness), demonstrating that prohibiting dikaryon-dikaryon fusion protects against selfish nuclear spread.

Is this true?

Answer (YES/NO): YES